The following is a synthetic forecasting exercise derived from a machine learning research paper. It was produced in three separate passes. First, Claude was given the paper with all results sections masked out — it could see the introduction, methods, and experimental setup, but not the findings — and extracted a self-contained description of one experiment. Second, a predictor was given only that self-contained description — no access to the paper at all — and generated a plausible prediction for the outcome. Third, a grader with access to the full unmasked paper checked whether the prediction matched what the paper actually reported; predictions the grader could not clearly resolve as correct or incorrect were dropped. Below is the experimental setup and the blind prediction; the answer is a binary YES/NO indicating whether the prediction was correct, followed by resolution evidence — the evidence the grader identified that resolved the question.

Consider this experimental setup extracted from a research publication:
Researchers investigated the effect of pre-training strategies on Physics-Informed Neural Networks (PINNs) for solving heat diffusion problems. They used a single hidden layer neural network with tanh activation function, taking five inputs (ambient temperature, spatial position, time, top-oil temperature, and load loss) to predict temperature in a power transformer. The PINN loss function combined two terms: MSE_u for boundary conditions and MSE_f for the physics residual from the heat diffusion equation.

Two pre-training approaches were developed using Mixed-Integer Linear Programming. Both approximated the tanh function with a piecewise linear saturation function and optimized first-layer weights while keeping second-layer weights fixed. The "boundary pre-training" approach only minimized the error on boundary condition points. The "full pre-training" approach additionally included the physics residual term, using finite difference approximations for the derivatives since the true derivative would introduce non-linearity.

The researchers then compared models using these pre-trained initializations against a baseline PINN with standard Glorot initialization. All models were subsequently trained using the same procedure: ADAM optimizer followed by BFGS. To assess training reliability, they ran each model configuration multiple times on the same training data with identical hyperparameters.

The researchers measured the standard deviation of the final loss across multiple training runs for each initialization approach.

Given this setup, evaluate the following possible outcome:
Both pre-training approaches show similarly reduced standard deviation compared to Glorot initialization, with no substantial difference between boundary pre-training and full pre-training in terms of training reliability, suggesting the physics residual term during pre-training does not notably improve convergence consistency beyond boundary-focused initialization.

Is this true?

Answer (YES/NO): NO